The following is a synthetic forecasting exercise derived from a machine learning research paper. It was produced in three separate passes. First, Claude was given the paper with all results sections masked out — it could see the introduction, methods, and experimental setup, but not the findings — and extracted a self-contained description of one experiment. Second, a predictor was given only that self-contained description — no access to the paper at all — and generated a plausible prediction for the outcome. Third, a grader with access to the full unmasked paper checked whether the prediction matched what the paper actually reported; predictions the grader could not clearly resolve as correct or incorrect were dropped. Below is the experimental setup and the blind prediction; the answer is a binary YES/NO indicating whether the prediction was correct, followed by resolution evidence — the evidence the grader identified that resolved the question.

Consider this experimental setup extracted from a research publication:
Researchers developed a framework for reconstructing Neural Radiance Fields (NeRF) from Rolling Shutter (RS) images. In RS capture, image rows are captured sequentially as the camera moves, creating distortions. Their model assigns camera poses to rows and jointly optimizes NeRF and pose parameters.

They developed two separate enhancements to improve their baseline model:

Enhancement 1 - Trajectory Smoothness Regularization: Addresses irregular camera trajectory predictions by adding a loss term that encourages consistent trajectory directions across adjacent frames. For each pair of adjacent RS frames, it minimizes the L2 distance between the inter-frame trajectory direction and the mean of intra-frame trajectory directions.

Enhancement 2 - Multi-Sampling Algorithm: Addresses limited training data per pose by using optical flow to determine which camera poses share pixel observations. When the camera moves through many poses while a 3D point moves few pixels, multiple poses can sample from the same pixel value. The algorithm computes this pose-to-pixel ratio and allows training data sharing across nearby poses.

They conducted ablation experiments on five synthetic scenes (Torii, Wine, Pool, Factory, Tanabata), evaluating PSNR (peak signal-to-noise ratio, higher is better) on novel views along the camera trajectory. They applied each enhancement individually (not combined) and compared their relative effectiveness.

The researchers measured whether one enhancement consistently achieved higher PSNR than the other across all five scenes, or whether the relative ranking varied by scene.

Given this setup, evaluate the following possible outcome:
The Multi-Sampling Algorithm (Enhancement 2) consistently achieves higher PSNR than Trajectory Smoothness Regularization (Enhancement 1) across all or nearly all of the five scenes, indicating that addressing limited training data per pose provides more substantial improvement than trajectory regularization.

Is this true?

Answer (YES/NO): NO